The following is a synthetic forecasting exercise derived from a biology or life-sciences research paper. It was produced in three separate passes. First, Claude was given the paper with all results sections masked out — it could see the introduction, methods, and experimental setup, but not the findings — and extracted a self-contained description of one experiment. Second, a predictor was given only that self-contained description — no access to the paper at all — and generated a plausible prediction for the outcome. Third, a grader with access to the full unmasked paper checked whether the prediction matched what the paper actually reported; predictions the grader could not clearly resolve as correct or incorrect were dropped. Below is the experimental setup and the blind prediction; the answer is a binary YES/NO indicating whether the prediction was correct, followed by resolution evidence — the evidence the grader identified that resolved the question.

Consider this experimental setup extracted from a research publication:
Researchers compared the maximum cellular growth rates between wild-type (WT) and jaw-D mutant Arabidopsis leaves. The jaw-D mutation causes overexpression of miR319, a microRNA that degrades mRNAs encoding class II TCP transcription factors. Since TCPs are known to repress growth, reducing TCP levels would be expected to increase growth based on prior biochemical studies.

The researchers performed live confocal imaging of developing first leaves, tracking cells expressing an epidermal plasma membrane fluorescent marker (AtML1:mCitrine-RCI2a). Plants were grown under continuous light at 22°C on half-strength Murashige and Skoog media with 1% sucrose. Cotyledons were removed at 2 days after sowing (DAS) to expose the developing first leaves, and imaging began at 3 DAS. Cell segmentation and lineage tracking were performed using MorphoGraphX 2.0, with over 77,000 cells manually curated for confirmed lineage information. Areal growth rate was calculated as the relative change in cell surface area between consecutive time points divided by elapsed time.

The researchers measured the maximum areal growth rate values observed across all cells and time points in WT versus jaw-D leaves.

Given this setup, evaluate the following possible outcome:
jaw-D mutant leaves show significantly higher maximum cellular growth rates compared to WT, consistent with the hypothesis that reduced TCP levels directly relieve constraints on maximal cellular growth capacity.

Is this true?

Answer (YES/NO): NO